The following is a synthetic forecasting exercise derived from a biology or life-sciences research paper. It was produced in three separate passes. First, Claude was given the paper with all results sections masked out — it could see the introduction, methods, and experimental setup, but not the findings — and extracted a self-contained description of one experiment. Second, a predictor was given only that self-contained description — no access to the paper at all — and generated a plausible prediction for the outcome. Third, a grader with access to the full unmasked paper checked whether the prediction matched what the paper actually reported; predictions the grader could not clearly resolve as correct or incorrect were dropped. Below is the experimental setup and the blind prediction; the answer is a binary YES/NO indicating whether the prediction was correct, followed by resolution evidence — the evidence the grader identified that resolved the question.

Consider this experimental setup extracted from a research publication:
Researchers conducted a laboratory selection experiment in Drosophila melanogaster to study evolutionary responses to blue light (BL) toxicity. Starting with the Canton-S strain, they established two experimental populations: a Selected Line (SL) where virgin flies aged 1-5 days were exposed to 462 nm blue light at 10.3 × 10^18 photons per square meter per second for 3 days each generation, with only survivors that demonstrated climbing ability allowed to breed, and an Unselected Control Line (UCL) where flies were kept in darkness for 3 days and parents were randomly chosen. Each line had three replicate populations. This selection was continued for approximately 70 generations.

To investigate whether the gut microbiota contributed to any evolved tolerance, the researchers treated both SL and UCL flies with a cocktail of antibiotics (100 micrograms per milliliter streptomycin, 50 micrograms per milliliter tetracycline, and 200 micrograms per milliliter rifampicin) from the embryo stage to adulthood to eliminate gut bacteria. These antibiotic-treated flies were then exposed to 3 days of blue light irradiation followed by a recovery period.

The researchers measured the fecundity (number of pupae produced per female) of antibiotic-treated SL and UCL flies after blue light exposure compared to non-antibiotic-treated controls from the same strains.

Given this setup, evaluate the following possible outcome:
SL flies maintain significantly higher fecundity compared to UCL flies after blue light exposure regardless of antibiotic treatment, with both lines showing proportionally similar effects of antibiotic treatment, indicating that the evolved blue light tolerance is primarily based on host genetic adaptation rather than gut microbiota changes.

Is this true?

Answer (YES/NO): NO